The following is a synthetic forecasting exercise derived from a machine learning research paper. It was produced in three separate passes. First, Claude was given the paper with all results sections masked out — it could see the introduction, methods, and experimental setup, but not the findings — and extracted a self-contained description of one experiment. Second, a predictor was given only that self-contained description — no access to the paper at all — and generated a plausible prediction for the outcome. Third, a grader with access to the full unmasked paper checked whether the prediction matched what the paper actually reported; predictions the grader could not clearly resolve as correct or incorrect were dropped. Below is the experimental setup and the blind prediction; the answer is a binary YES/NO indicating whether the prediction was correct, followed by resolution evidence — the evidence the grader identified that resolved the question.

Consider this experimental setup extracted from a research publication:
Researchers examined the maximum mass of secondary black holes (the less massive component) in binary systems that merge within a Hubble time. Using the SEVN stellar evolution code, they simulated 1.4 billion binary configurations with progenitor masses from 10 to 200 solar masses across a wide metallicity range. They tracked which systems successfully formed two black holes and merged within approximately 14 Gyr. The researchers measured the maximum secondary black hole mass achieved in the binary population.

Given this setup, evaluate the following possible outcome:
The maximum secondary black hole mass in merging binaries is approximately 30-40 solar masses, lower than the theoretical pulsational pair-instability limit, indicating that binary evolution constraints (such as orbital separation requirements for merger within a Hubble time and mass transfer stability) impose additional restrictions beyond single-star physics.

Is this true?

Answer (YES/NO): NO